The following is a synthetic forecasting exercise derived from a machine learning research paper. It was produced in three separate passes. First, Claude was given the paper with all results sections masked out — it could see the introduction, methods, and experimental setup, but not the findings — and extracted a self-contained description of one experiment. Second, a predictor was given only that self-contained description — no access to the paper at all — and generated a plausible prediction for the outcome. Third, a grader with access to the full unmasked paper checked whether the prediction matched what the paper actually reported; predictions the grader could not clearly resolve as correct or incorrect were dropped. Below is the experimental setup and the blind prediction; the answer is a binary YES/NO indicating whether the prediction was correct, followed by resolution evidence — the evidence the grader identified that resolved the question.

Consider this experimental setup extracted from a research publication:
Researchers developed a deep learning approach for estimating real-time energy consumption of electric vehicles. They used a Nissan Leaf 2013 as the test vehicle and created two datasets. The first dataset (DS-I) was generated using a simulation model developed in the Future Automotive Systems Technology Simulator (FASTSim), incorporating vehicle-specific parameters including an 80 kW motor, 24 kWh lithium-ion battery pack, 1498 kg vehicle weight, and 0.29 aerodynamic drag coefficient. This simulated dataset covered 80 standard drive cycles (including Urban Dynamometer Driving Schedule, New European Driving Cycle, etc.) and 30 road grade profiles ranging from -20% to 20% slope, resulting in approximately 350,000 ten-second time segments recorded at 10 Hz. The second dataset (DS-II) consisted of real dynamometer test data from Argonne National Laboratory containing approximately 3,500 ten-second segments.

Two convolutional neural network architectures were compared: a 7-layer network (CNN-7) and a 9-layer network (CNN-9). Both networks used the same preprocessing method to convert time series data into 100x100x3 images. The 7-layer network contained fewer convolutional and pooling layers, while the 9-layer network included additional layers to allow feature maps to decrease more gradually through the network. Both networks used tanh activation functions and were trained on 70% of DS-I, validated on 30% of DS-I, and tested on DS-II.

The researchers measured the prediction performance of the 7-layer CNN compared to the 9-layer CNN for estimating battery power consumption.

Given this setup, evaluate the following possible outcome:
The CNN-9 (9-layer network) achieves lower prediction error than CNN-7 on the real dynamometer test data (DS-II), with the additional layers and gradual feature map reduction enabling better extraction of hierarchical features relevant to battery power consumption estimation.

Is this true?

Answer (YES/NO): NO